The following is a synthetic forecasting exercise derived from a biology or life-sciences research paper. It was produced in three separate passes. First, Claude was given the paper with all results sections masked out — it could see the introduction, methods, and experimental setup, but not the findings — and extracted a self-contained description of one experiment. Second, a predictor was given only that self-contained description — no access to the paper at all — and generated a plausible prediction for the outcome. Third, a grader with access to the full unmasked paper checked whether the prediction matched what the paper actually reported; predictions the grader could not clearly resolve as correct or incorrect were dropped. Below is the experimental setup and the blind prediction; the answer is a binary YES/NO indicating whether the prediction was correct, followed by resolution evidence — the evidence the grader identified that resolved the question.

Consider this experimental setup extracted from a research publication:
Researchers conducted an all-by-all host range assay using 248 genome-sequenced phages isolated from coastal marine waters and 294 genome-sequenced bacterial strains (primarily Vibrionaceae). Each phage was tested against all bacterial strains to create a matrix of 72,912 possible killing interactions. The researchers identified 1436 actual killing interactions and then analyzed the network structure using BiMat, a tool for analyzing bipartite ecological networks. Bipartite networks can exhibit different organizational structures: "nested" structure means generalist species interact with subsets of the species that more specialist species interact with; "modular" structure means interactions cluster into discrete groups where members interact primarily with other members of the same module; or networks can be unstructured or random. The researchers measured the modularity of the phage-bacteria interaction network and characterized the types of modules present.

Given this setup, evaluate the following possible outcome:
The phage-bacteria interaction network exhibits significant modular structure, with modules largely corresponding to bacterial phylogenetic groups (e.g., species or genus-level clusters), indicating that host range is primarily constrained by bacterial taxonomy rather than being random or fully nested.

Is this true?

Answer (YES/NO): NO